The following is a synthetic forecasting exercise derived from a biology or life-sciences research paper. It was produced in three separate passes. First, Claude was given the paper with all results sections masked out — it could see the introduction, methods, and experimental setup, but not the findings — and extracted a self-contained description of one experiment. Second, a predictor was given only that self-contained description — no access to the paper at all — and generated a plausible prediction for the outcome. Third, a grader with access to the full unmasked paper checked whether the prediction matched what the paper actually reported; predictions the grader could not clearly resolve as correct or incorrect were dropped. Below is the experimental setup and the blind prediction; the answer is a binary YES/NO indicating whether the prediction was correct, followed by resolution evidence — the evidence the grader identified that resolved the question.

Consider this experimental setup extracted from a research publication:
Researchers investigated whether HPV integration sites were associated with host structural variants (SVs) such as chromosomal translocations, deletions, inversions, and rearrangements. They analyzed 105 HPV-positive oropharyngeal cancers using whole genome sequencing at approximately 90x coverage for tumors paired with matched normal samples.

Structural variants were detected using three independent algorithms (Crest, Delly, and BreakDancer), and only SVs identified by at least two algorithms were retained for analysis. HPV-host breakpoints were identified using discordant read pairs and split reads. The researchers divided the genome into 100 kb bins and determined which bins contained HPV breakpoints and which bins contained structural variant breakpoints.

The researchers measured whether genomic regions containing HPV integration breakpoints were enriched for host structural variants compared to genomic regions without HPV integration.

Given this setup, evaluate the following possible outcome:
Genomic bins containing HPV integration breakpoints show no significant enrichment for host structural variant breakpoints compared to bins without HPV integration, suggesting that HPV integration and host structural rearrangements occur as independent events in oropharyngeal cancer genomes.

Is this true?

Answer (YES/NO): NO